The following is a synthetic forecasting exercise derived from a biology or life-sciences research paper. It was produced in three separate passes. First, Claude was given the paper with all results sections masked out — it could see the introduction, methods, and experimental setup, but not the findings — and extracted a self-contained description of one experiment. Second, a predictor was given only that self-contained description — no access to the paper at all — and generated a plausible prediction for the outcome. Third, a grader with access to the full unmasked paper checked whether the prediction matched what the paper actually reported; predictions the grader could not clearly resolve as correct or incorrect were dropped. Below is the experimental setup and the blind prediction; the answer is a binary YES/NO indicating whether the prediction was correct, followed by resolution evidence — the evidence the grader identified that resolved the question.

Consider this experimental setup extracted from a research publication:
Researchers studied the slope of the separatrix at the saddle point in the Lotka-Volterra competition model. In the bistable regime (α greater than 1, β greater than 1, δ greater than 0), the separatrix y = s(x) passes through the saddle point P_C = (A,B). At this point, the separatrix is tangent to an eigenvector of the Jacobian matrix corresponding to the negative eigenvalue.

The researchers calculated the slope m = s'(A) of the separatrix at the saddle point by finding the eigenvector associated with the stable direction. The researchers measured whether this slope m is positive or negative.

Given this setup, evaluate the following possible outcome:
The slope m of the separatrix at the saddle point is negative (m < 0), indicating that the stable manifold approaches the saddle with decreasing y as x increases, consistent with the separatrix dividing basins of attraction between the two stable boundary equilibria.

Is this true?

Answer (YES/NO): NO